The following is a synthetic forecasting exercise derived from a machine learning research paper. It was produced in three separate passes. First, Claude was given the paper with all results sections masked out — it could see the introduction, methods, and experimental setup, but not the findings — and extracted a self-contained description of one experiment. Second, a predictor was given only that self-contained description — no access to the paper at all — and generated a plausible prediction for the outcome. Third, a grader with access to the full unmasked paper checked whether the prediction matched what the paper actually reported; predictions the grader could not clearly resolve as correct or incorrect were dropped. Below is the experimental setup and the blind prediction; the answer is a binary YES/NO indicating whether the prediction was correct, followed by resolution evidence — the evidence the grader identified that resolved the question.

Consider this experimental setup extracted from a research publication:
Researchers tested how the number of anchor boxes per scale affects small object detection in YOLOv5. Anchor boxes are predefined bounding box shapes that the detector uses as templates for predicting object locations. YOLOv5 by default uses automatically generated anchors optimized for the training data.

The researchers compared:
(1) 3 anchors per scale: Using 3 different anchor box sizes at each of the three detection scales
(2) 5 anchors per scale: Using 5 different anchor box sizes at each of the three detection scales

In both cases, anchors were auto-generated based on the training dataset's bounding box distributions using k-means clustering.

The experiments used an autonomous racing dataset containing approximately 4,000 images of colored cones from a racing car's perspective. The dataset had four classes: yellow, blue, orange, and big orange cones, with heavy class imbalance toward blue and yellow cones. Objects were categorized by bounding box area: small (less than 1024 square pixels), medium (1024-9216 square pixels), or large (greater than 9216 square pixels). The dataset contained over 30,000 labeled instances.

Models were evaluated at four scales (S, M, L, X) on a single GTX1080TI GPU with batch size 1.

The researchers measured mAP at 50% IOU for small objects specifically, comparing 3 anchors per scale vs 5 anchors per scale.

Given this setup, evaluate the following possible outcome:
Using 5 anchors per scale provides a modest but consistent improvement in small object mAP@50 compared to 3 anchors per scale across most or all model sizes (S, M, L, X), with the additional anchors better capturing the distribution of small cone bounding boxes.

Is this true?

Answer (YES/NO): NO